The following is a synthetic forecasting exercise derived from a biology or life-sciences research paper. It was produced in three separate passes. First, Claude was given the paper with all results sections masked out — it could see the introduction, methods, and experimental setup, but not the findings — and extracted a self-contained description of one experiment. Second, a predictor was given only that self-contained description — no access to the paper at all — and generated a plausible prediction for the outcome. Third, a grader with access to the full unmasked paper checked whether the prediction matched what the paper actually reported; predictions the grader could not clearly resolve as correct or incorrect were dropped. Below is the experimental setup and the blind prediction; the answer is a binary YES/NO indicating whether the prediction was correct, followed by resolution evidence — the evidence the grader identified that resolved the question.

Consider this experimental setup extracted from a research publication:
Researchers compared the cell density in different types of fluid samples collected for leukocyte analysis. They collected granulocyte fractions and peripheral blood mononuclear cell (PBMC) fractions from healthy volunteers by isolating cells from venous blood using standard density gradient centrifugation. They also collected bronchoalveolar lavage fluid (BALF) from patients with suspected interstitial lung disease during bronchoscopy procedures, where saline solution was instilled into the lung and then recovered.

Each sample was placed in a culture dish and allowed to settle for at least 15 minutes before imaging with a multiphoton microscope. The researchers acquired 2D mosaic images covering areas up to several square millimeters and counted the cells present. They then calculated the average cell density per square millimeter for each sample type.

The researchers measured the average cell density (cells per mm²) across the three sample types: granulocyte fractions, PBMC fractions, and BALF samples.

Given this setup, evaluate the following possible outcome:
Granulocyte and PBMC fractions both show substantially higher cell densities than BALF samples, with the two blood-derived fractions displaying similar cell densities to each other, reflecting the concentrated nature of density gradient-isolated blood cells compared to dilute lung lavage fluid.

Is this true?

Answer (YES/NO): NO